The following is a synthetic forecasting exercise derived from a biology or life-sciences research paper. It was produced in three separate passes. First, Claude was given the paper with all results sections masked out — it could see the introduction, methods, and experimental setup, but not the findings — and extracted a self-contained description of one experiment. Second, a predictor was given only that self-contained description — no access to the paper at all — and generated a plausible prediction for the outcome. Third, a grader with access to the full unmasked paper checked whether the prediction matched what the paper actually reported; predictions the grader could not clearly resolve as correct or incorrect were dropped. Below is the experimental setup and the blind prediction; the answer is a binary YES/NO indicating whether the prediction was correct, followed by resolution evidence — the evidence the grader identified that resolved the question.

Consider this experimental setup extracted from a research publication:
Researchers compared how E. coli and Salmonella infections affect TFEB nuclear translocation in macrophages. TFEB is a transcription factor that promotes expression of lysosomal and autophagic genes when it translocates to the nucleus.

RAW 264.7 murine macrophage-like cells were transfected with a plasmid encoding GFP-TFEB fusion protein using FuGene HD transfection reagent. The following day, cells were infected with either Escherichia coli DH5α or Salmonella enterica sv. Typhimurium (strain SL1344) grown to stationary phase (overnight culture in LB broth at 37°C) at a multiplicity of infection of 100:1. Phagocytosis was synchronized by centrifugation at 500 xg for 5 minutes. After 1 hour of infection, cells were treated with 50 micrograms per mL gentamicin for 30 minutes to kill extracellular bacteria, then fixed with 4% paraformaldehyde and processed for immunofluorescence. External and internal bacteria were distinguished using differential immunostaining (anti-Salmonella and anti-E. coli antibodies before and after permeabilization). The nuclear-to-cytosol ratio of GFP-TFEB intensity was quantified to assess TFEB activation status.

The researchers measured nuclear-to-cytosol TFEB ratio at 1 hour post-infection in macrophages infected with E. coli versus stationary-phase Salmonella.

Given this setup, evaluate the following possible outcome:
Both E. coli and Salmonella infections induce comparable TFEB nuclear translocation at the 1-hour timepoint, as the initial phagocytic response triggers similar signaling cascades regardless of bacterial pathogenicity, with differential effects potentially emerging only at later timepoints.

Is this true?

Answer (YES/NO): NO